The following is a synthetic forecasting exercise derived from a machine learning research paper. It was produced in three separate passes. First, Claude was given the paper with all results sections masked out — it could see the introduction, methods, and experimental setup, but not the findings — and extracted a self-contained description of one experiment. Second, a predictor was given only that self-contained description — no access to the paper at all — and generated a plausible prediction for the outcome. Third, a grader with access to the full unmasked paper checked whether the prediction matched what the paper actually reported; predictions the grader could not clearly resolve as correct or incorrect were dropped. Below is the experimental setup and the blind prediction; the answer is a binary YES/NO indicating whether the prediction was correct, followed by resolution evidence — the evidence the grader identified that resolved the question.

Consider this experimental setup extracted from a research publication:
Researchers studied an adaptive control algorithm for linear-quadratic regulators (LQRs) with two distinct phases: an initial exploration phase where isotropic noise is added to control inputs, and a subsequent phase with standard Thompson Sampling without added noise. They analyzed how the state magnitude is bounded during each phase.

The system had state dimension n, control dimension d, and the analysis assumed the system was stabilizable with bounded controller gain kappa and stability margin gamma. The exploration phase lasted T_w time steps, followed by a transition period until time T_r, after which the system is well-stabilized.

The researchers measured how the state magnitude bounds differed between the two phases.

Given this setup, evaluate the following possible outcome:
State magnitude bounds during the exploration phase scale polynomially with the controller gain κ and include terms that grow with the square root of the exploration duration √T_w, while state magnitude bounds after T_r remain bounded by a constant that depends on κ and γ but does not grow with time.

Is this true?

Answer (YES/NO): NO